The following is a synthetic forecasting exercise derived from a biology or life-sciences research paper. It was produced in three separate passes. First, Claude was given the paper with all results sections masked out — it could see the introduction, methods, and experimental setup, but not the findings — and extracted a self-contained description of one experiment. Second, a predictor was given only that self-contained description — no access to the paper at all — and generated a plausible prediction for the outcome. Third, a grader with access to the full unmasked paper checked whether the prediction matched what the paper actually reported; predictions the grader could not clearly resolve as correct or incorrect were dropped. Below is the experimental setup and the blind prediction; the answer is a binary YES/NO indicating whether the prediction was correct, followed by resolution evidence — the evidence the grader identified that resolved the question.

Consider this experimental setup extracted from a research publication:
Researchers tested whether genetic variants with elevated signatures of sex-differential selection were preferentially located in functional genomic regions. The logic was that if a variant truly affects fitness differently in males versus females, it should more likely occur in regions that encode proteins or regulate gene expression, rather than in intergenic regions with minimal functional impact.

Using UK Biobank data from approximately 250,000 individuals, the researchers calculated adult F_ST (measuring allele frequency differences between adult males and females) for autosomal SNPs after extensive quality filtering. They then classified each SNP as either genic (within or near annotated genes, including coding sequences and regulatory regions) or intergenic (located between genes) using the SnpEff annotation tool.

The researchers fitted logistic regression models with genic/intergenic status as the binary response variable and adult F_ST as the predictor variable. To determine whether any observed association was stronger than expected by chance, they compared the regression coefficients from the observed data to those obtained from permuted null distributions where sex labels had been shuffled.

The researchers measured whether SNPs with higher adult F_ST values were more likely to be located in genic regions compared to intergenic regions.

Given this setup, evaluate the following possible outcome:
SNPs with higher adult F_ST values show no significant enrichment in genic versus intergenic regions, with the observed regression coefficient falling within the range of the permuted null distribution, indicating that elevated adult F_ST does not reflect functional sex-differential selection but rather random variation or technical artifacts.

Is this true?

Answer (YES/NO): NO